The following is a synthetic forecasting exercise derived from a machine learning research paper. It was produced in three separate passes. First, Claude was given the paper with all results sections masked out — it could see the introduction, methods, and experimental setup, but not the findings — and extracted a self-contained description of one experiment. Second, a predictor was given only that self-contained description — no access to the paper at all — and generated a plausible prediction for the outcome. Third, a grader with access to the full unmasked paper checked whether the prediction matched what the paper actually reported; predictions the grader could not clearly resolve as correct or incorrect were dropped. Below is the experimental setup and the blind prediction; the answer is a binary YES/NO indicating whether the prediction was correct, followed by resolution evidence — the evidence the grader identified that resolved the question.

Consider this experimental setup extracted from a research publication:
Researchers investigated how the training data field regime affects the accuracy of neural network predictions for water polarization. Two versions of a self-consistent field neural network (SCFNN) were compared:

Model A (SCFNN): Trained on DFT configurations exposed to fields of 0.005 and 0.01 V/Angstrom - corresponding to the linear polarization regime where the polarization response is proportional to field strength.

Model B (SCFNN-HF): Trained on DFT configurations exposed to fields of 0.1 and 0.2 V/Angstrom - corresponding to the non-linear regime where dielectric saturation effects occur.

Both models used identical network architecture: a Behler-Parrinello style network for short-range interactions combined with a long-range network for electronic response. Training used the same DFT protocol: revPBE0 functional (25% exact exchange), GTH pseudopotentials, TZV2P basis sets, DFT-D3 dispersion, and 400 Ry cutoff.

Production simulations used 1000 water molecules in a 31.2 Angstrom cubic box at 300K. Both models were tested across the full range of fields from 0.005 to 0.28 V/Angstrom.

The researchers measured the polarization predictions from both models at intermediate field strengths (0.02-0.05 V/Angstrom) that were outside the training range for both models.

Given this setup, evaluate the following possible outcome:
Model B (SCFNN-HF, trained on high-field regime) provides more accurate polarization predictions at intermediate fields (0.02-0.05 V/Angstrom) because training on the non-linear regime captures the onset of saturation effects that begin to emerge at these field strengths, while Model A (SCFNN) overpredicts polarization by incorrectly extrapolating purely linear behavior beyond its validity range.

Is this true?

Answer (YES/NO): NO